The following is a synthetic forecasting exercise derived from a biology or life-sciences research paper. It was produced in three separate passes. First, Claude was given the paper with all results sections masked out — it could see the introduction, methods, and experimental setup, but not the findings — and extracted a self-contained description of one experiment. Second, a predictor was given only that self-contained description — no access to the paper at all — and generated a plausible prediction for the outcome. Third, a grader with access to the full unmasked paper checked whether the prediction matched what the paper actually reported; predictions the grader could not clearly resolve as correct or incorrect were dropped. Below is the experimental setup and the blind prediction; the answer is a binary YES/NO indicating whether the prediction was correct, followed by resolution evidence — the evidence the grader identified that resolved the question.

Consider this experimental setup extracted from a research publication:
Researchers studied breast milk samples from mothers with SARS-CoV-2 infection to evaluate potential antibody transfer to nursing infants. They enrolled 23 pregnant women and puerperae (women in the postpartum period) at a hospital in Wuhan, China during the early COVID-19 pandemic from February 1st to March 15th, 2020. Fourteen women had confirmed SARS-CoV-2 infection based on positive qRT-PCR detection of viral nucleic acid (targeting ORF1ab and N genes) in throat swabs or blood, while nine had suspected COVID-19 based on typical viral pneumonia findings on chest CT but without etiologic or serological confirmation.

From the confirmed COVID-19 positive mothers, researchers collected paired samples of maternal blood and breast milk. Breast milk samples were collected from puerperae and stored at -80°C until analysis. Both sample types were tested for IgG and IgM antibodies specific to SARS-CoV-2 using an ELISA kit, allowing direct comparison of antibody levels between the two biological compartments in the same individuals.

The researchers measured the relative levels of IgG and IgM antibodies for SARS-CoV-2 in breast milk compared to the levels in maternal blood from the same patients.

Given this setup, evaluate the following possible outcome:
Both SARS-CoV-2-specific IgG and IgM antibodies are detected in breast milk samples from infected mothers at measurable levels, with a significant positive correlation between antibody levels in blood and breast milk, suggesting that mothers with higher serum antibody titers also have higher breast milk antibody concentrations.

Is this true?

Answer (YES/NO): NO